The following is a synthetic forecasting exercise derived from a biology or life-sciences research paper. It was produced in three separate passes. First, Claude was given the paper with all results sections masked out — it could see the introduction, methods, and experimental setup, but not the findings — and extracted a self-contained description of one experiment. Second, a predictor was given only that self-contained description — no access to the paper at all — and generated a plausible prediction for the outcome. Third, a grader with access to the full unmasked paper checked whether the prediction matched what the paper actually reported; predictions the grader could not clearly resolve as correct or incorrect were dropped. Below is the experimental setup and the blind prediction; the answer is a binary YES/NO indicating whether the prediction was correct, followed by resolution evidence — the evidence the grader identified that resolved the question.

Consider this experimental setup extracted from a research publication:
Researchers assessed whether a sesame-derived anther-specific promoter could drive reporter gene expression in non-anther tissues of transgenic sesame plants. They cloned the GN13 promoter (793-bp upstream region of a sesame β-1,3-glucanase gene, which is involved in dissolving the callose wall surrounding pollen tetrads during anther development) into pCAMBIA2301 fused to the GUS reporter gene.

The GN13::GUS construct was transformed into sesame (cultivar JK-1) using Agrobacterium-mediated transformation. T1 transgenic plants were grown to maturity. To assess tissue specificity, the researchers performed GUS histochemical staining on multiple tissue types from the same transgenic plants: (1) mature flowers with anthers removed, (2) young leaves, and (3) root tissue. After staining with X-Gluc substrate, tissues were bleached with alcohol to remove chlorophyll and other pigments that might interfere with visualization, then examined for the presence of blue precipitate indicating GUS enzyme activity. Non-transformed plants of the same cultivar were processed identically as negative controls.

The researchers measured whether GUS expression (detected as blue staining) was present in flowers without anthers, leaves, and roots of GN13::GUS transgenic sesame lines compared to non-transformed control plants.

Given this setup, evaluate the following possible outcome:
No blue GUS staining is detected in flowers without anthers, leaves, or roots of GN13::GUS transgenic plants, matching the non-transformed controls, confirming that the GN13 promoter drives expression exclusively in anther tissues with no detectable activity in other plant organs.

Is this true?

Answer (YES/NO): YES